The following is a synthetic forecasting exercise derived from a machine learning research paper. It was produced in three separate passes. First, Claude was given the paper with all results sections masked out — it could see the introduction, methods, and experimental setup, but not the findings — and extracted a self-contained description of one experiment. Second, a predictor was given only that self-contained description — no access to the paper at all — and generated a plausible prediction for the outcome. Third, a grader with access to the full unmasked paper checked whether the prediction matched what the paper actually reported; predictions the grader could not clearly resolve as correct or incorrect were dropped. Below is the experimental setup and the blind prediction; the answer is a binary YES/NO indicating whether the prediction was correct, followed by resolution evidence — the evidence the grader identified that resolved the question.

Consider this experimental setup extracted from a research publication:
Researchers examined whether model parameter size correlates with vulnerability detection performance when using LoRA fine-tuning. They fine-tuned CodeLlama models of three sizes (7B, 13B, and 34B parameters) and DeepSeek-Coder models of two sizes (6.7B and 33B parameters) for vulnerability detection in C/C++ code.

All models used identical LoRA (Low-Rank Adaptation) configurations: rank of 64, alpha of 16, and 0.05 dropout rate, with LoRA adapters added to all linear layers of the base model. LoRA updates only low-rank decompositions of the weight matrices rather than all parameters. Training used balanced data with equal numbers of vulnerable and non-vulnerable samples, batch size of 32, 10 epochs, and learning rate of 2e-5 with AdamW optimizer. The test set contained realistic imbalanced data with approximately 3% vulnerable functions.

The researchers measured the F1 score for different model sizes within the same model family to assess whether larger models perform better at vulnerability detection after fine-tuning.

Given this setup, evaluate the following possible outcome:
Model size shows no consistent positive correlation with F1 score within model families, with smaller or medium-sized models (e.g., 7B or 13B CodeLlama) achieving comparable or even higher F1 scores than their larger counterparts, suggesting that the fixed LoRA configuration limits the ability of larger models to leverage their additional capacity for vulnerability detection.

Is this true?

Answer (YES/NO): YES